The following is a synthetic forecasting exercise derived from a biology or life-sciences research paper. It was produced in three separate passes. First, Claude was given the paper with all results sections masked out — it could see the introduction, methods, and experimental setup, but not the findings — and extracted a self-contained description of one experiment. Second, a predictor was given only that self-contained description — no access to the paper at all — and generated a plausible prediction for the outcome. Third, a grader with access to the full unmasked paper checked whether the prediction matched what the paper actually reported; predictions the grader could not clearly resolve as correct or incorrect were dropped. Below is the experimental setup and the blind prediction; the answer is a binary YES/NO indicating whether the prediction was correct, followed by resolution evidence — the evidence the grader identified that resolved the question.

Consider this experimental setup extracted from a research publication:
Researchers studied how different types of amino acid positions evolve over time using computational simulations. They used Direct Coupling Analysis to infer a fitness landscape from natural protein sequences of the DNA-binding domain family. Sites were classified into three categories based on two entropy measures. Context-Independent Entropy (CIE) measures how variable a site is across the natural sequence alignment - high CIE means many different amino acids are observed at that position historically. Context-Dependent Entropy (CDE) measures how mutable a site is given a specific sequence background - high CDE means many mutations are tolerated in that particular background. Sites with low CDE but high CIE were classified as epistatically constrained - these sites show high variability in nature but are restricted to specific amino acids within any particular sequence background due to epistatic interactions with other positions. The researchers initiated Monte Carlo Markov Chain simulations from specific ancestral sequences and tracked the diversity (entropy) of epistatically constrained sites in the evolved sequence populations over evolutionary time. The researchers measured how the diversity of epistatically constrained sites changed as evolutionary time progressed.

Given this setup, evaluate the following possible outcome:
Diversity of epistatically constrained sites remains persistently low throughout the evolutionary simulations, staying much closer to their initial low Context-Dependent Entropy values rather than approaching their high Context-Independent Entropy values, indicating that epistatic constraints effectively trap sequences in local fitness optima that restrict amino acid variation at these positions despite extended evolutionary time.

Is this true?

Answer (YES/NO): NO